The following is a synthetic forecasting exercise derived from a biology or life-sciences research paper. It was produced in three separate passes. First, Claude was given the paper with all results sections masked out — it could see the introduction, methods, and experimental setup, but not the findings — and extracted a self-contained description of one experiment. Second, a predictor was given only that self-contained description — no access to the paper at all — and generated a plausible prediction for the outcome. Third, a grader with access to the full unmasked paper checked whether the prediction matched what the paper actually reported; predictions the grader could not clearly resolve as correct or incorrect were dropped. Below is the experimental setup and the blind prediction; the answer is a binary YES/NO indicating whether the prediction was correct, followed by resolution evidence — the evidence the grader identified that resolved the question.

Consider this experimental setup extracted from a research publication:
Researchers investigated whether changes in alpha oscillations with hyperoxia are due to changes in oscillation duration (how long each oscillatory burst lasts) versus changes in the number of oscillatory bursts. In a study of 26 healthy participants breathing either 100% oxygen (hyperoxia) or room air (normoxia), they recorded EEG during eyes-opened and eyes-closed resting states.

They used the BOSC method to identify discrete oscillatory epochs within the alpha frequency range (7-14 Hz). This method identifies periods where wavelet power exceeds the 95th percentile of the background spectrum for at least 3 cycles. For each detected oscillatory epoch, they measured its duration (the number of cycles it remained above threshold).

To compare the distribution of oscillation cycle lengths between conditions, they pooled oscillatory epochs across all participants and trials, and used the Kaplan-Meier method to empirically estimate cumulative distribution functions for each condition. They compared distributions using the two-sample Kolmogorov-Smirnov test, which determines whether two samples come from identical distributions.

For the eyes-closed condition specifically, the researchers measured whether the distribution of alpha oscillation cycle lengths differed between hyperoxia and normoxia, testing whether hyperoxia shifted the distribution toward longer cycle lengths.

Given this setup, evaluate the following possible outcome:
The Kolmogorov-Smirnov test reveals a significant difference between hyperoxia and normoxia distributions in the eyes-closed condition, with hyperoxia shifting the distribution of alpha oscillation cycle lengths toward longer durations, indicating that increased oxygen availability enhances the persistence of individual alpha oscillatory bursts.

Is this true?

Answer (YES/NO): YES